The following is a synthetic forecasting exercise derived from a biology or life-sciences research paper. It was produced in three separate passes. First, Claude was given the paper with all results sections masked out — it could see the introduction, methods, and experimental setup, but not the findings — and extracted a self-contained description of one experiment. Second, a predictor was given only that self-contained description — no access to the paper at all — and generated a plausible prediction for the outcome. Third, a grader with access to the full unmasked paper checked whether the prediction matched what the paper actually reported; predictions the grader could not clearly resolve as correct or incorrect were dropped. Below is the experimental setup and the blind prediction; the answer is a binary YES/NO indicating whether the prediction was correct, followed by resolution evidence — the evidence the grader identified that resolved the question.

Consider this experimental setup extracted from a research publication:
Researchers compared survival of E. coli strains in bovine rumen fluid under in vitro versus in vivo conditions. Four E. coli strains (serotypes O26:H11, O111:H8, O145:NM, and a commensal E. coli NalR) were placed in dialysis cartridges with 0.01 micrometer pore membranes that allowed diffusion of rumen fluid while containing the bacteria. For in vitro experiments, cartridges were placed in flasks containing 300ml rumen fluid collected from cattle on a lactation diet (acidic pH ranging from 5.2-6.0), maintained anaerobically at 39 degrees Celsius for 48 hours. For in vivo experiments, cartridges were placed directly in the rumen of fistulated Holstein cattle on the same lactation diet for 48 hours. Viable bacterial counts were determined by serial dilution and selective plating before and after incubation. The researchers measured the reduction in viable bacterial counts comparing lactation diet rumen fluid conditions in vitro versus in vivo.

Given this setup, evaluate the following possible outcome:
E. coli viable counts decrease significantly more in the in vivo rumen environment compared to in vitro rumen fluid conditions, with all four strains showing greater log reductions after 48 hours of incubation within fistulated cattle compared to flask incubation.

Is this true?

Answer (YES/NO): NO